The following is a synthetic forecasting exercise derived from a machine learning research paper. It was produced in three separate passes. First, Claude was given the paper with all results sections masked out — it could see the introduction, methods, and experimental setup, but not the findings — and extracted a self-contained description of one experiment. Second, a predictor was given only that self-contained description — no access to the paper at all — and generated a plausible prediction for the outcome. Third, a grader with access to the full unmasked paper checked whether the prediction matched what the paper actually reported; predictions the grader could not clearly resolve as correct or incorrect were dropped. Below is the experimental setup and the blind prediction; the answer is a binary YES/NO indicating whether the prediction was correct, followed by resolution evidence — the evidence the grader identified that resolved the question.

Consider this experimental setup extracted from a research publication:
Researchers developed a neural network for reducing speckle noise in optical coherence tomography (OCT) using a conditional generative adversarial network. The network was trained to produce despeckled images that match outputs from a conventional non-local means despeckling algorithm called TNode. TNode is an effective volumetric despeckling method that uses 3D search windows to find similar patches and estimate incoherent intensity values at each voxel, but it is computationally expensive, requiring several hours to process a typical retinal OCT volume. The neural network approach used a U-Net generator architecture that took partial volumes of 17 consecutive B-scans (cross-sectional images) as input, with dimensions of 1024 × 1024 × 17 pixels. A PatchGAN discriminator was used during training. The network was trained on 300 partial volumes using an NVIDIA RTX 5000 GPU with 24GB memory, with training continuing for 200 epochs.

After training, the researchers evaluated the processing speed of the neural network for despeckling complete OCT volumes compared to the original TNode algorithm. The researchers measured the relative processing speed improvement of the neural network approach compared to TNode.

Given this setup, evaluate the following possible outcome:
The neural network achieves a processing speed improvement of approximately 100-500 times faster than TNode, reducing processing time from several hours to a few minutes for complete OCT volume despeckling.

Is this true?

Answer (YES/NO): YES